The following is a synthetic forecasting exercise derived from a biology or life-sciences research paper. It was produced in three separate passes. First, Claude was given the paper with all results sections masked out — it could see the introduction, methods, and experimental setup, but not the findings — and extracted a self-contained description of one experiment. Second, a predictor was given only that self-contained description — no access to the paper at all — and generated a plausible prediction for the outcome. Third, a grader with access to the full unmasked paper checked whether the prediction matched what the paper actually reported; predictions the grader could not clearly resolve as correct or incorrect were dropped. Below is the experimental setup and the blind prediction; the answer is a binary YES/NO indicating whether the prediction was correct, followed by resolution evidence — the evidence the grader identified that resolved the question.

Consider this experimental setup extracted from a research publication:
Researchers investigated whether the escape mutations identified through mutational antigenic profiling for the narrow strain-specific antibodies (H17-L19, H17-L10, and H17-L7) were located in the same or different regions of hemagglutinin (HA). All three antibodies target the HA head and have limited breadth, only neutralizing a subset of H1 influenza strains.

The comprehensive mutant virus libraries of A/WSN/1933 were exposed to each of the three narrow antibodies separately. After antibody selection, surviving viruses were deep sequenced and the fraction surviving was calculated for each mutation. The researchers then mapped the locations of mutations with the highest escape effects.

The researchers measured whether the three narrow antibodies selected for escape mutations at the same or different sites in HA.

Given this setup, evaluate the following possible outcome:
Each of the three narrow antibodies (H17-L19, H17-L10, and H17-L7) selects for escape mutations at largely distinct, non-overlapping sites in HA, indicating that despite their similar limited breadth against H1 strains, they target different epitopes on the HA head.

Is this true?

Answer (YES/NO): YES